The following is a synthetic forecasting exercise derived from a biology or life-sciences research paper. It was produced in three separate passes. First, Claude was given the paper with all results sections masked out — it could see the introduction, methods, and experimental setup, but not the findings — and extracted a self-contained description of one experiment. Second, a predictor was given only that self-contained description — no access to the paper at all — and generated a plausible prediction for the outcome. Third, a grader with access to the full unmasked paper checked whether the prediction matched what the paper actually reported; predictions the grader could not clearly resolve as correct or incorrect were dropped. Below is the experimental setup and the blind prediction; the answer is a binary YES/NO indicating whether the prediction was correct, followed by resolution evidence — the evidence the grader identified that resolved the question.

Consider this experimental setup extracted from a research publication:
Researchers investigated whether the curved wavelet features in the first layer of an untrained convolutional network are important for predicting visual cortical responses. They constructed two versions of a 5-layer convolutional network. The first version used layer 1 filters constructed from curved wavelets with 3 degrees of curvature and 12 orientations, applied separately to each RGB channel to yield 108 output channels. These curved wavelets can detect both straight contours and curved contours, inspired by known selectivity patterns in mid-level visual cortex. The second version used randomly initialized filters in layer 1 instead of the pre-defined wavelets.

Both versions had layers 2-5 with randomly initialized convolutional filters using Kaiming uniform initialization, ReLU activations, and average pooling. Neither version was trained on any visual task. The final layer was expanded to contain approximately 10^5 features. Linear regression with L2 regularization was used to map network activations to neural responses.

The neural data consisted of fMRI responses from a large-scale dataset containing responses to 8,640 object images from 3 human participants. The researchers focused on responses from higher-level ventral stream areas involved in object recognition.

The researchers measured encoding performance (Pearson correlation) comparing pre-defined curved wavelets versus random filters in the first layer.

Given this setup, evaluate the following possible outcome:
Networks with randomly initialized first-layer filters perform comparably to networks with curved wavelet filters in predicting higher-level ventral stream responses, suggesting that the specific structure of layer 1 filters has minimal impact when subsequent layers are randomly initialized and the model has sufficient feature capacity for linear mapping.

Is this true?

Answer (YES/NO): NO